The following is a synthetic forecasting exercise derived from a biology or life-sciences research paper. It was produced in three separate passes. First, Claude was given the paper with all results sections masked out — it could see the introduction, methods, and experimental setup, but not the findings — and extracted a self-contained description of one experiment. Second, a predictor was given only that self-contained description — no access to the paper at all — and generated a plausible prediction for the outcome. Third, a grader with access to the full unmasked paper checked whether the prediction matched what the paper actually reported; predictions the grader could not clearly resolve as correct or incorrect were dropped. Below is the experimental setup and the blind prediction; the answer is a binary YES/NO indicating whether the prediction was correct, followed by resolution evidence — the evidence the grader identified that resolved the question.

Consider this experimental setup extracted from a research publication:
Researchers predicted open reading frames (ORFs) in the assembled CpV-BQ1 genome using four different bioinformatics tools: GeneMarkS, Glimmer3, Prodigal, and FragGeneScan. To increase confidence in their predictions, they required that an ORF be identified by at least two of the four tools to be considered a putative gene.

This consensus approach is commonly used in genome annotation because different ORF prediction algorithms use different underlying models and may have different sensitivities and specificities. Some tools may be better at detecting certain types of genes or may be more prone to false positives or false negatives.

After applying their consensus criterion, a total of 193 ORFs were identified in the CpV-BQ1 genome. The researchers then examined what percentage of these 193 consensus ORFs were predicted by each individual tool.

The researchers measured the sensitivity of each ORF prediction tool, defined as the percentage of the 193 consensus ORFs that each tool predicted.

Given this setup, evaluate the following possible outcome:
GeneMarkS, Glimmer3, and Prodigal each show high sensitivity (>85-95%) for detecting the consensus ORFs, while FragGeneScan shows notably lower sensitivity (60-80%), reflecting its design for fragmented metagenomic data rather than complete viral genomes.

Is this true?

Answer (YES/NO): NO